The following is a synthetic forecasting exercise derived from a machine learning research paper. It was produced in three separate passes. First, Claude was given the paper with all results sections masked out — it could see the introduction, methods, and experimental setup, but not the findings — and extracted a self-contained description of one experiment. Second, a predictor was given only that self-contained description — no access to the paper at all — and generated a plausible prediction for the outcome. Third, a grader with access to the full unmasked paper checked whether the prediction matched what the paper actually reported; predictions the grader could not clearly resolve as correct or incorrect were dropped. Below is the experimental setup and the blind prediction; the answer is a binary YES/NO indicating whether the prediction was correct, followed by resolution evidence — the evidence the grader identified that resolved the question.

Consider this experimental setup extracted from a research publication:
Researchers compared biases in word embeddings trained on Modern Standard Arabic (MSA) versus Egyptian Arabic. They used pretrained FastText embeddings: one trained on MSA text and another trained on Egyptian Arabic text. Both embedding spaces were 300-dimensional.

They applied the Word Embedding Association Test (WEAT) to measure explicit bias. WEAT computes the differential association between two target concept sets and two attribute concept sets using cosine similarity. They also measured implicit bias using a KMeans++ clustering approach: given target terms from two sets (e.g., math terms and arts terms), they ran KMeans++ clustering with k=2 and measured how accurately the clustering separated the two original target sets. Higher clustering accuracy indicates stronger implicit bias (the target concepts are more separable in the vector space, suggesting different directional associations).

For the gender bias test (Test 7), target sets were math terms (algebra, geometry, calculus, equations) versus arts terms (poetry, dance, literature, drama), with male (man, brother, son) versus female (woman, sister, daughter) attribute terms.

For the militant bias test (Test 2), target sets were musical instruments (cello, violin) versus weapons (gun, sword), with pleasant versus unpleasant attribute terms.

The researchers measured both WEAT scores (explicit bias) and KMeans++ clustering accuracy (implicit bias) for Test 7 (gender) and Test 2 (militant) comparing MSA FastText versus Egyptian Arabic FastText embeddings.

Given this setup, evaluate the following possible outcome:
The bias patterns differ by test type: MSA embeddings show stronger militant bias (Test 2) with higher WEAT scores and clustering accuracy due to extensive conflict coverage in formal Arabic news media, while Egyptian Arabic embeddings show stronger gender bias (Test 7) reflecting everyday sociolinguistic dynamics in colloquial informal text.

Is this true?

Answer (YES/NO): NO